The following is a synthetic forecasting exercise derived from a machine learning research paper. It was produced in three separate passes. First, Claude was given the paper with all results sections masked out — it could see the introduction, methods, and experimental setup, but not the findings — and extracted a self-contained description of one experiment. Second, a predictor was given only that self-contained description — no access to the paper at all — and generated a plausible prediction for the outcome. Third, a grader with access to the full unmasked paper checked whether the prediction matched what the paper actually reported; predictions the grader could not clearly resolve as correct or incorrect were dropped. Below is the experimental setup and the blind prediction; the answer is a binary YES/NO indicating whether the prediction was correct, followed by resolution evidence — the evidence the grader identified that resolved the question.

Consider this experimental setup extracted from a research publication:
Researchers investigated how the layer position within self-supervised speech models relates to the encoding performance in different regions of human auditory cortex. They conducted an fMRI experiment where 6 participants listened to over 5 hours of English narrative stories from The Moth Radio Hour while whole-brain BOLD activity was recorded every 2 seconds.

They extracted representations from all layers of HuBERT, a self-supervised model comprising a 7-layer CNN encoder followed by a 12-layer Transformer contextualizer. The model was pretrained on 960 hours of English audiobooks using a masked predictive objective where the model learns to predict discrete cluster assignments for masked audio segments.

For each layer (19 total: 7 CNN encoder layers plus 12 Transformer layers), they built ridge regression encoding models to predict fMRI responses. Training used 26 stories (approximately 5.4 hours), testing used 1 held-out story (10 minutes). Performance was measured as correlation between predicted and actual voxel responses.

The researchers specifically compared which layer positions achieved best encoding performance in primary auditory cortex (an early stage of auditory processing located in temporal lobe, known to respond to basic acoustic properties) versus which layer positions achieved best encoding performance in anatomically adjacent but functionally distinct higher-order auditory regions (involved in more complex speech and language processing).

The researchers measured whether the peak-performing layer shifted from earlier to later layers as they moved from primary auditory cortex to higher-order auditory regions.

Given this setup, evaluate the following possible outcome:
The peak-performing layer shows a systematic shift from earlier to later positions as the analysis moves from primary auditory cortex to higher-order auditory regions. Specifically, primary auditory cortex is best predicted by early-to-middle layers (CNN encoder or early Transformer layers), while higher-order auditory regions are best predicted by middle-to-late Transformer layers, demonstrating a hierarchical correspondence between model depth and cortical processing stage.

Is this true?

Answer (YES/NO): YES